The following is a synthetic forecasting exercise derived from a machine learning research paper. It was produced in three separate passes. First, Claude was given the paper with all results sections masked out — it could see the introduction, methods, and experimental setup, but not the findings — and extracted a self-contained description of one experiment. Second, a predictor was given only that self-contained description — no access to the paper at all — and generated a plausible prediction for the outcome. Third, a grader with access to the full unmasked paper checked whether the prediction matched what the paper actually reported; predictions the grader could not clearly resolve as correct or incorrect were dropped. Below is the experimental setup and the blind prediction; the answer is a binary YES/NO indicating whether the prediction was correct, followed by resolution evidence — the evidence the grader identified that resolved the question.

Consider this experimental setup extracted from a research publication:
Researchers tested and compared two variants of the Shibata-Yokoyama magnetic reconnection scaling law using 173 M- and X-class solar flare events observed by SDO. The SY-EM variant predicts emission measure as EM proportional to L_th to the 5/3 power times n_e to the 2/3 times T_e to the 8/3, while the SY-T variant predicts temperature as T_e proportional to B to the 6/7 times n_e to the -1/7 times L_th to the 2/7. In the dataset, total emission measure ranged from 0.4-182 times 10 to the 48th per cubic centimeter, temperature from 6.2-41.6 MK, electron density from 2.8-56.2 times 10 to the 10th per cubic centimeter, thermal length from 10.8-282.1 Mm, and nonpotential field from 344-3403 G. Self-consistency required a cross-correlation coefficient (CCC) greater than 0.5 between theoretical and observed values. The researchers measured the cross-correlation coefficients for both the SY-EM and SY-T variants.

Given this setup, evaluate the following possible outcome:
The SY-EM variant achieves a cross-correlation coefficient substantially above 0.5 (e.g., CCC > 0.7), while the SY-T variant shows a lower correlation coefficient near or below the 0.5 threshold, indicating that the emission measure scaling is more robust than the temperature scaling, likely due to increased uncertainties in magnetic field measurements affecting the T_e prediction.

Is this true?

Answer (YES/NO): YES